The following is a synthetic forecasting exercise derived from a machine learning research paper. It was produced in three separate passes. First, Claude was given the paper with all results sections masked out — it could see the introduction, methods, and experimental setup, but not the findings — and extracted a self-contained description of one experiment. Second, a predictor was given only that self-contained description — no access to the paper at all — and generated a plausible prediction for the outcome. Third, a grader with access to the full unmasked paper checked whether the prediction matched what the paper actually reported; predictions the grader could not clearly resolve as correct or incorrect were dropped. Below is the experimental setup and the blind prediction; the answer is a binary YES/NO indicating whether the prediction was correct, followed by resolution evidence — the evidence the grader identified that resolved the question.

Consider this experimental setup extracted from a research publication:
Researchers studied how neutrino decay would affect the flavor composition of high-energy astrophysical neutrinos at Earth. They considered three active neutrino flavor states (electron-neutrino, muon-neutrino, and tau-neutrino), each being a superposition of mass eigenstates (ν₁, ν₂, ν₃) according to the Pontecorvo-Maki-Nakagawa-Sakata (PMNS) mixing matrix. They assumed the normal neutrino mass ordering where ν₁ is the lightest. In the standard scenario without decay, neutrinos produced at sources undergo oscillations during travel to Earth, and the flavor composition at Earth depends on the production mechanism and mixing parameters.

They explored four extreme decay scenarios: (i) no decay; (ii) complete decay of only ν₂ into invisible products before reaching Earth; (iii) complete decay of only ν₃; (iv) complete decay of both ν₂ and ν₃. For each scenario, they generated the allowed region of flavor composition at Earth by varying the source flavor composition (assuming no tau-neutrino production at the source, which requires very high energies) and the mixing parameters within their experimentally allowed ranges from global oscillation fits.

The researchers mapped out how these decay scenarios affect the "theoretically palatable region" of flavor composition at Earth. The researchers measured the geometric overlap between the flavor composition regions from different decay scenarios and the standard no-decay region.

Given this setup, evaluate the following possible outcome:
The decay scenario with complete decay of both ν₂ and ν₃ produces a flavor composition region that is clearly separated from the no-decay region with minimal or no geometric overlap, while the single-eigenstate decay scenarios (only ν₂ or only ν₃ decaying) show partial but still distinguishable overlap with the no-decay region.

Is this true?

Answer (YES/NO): NO